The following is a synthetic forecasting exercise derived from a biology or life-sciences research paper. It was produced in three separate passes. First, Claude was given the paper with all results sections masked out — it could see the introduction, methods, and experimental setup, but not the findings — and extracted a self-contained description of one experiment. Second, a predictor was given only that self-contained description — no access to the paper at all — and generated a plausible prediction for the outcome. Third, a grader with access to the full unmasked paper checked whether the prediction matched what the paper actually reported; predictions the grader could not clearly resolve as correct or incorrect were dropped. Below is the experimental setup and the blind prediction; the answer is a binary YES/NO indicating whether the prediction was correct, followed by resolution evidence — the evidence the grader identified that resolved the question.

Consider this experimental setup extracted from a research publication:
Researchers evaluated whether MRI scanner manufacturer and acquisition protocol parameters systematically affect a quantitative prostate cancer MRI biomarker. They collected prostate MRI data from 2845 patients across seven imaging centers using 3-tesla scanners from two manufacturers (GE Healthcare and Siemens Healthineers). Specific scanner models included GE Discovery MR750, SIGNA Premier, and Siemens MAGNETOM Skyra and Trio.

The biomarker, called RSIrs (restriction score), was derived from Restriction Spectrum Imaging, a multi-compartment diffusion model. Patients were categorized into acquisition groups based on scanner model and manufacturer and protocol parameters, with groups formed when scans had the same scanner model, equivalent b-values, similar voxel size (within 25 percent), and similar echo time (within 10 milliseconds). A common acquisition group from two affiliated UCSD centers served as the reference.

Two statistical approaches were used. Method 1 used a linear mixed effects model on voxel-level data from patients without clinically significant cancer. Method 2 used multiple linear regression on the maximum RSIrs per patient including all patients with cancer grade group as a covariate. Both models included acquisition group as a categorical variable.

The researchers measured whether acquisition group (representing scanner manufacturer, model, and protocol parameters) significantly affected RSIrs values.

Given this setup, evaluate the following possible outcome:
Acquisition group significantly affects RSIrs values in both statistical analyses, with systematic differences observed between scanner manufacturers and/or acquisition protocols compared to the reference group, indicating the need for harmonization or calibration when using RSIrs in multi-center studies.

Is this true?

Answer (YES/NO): NO